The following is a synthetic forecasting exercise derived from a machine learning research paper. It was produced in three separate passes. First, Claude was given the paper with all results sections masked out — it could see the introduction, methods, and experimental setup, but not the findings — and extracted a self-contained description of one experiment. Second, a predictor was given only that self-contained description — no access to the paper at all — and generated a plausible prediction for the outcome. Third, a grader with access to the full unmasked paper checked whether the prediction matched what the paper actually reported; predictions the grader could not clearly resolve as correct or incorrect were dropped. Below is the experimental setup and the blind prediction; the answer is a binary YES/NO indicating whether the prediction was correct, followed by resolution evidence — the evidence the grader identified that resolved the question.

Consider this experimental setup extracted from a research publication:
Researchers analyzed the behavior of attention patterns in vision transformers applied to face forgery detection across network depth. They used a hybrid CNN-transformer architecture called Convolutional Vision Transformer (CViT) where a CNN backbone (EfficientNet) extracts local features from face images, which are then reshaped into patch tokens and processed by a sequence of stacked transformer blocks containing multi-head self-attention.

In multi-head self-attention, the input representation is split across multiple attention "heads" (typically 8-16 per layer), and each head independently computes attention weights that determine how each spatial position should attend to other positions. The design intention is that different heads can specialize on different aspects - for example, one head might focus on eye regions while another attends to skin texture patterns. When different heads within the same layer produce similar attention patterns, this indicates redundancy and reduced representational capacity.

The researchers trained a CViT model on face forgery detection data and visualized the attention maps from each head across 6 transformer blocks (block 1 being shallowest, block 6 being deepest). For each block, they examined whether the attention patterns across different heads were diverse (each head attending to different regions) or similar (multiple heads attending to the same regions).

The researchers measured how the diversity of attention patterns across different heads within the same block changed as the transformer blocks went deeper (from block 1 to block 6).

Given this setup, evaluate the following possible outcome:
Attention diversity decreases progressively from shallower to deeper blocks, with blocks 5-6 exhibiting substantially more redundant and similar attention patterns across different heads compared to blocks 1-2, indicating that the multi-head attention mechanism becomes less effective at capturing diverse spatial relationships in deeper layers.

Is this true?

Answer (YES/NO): YES